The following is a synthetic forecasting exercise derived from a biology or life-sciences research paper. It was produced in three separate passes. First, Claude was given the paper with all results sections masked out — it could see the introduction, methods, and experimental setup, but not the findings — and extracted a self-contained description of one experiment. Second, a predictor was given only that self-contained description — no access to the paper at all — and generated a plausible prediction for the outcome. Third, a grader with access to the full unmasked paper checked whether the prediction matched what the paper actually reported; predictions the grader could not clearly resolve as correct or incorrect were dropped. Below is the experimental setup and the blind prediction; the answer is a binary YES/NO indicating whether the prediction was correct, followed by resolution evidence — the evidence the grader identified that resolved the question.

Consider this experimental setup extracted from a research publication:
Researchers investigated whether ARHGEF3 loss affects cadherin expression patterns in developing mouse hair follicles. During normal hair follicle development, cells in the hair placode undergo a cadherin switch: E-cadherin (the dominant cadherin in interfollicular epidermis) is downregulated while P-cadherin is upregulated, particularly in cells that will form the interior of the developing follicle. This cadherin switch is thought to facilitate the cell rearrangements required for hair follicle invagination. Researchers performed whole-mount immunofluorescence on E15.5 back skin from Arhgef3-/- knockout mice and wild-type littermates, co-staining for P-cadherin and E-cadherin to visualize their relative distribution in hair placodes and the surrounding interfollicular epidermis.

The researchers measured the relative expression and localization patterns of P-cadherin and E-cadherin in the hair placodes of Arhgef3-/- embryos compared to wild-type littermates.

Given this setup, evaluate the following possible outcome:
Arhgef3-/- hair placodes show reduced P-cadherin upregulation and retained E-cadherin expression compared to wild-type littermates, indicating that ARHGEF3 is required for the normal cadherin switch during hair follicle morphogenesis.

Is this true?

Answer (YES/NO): NO